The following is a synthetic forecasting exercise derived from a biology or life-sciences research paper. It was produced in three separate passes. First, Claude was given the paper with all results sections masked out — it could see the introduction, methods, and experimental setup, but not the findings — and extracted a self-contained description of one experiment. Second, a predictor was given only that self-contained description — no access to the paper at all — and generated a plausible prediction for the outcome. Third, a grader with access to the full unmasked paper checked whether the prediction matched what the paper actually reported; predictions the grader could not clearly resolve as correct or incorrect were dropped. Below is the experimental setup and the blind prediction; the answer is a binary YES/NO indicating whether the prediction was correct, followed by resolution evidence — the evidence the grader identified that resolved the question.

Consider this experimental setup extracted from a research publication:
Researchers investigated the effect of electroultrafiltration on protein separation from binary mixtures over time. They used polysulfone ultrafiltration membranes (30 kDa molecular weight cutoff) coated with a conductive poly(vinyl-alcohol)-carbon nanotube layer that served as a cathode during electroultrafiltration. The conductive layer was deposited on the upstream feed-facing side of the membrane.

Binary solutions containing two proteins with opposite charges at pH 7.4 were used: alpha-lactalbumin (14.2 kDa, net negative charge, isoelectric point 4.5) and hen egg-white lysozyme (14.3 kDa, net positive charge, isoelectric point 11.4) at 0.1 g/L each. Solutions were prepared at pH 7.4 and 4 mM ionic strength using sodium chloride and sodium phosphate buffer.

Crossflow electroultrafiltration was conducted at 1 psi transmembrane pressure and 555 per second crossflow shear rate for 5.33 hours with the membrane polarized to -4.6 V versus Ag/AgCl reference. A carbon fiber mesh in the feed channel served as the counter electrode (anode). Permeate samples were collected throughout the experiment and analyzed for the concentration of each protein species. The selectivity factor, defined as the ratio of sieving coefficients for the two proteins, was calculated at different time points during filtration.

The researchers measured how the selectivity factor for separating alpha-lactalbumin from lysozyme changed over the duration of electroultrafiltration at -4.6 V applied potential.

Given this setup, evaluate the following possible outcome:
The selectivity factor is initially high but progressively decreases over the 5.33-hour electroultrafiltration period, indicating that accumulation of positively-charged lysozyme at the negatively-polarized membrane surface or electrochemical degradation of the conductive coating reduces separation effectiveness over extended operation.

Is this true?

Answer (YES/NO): NO